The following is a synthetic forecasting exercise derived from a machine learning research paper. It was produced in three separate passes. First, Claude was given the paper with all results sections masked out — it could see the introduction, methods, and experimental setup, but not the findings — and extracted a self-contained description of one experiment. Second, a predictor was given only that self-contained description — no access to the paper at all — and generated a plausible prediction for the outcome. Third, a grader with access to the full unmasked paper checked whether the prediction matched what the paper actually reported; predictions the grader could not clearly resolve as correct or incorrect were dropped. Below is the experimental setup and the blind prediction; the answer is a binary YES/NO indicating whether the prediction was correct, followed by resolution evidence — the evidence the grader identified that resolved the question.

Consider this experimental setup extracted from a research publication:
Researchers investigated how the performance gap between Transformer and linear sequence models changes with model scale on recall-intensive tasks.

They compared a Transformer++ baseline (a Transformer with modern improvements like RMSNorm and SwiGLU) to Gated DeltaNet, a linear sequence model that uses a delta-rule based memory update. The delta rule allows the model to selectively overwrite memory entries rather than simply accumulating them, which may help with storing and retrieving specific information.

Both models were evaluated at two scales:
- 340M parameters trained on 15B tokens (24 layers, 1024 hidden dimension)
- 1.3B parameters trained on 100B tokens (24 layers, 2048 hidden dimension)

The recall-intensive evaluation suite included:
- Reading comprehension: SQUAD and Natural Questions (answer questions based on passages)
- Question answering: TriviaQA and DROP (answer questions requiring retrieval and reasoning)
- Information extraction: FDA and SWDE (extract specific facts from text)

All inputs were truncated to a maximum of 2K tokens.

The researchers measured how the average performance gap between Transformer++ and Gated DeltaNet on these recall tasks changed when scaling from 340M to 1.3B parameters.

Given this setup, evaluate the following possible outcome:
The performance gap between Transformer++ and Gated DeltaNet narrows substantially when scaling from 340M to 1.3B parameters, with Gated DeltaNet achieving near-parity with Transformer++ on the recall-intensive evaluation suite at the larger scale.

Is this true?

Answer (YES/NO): NO